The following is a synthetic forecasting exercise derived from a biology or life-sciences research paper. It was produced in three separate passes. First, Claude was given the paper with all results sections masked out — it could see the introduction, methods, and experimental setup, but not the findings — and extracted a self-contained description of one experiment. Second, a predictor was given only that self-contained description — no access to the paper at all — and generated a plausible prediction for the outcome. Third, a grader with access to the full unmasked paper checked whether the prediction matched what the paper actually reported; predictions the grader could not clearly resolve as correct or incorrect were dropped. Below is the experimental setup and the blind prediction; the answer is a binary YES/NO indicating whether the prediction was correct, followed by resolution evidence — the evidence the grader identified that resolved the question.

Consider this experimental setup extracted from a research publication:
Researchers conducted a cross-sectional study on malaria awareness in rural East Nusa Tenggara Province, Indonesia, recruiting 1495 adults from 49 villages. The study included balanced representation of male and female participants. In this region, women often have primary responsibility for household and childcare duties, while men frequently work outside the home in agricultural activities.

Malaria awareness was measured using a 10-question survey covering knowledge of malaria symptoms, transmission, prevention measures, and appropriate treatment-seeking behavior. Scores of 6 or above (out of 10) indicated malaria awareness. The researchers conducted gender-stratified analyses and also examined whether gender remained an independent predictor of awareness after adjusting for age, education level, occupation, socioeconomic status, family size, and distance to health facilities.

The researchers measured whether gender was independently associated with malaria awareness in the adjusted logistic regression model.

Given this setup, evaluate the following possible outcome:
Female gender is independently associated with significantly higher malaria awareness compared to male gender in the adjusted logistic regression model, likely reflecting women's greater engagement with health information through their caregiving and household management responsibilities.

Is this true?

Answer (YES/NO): NO